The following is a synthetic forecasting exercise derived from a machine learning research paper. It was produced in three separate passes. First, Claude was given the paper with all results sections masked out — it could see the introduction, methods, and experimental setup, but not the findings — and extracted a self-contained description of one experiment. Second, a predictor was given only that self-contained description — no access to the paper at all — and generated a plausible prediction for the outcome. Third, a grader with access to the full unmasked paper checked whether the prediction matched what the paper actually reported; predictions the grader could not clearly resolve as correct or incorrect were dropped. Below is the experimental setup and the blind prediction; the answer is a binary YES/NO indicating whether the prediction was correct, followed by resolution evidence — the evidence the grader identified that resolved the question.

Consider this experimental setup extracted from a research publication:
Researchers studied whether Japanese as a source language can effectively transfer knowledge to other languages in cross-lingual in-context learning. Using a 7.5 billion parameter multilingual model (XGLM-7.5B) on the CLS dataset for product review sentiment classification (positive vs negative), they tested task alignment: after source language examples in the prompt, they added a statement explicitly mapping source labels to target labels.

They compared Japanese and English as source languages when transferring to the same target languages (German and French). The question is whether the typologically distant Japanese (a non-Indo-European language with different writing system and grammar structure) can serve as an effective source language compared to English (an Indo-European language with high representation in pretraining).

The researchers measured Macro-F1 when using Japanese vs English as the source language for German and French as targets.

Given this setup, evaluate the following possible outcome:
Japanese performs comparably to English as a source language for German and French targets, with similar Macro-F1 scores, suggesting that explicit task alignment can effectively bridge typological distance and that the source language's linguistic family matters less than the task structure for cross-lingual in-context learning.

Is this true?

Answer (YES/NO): NO